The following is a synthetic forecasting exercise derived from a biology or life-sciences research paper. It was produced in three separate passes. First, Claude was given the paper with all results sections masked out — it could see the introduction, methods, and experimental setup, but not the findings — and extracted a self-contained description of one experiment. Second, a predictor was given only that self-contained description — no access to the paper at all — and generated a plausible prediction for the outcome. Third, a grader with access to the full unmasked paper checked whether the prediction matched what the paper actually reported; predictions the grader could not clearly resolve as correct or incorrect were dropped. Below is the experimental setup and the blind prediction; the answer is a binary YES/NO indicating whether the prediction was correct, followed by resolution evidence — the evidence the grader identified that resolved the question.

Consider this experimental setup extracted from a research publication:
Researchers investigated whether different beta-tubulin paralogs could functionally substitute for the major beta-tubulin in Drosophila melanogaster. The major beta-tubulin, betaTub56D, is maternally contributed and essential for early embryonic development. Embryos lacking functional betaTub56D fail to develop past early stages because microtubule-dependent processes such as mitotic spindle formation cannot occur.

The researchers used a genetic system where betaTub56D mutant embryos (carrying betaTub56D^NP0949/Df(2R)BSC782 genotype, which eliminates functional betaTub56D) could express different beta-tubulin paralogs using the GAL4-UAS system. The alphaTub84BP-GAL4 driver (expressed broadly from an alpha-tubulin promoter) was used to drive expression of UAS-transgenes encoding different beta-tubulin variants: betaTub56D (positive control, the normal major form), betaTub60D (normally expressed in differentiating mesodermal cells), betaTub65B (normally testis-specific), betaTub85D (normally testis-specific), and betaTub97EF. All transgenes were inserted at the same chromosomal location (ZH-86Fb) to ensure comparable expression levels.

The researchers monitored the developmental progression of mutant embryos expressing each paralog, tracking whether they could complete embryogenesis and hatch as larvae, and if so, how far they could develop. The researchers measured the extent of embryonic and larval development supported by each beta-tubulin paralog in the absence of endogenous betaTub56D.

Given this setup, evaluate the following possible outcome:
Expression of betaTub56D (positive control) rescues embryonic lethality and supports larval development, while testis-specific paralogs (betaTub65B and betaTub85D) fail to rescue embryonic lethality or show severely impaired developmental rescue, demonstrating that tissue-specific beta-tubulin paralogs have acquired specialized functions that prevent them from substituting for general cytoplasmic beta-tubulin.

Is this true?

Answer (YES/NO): YES